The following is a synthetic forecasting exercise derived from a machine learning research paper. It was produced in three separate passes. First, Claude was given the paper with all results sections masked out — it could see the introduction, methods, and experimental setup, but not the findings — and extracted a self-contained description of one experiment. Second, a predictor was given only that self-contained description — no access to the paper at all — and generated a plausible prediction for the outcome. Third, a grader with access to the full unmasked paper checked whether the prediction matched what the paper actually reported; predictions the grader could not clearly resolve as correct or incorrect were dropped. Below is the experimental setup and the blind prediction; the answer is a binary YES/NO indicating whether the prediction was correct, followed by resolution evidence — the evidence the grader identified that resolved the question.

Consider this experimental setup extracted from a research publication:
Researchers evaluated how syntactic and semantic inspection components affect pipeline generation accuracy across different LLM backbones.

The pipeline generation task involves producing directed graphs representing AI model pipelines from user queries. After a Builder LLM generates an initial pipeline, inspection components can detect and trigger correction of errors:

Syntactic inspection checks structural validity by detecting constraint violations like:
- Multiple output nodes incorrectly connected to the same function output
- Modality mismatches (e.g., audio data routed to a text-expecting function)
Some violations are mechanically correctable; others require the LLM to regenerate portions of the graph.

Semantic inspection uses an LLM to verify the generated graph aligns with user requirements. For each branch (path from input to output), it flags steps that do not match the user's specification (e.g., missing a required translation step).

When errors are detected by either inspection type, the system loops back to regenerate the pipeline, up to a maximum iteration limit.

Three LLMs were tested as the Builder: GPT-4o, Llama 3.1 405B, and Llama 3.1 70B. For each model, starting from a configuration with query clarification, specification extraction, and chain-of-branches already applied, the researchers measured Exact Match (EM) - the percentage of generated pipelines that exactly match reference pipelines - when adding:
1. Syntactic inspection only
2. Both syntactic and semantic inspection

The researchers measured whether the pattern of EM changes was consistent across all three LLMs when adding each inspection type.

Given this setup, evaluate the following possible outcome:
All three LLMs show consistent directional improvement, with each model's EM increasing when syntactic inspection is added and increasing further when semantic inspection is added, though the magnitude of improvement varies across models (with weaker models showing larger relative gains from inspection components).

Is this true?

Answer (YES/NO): NO